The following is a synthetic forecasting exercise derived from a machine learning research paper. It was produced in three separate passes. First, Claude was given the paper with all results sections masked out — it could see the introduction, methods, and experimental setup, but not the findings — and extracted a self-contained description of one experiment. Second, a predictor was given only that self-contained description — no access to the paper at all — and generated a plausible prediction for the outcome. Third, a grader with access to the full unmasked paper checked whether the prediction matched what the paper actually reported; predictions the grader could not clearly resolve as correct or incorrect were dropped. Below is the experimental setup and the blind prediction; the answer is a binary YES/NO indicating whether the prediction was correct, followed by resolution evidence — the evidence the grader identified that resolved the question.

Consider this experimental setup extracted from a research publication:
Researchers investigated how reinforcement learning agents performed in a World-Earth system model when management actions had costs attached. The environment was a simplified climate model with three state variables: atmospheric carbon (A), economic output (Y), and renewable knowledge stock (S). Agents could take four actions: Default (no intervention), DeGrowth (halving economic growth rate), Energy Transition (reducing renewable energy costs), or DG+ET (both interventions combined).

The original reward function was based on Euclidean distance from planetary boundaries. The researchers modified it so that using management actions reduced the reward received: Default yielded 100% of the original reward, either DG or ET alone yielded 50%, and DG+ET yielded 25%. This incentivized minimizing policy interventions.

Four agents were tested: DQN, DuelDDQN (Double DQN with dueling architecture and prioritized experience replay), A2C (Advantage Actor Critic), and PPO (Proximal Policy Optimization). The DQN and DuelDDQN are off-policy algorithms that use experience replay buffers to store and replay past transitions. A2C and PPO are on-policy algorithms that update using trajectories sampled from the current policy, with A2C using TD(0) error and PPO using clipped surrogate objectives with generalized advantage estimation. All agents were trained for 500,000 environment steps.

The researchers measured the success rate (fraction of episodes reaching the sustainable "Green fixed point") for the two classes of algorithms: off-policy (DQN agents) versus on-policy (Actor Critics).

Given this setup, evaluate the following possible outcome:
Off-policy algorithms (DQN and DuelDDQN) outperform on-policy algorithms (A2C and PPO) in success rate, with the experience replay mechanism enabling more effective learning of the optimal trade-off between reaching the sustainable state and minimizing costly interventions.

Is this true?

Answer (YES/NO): YES